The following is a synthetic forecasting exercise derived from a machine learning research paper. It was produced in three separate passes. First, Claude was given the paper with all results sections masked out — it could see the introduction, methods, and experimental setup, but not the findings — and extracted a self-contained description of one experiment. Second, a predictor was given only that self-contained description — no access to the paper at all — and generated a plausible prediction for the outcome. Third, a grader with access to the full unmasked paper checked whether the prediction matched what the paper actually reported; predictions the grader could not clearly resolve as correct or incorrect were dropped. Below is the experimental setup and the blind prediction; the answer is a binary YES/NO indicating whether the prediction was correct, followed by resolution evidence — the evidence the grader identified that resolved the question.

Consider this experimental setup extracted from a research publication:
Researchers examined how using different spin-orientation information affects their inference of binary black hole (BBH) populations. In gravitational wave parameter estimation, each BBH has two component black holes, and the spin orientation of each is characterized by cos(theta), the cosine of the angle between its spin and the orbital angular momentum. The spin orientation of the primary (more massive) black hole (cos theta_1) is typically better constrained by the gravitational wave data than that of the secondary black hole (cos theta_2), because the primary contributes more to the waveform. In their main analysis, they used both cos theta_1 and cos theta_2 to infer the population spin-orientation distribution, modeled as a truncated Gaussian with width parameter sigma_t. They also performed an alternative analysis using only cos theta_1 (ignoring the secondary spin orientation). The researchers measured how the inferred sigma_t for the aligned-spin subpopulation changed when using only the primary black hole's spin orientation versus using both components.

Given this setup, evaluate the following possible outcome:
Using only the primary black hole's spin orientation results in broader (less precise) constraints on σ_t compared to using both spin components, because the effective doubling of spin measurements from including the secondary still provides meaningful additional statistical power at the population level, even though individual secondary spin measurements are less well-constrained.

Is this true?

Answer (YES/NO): NO